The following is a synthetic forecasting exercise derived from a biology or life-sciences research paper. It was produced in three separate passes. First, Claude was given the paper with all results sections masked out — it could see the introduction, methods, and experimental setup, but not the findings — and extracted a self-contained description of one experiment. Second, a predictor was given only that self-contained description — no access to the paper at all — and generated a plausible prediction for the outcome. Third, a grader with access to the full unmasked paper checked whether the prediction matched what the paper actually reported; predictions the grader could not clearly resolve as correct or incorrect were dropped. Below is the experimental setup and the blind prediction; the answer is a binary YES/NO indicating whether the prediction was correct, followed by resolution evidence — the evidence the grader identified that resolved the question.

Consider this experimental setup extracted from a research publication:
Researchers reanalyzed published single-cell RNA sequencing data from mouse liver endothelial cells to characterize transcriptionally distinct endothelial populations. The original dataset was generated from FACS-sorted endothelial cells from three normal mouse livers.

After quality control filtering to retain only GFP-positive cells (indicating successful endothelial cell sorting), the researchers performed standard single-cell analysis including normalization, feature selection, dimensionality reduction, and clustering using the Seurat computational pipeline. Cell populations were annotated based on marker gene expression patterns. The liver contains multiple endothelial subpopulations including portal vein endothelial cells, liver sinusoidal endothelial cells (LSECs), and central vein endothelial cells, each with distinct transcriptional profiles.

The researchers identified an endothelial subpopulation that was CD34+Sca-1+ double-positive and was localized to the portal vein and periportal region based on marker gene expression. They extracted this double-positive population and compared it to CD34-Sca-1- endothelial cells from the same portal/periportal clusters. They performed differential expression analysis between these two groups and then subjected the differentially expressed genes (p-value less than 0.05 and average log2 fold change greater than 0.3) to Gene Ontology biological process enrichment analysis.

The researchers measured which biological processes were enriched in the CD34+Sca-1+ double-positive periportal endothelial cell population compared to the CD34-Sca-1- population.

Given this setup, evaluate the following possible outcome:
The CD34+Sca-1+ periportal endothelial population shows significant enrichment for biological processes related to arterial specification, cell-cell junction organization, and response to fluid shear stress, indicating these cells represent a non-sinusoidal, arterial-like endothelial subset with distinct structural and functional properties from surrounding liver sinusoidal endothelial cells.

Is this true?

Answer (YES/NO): NO